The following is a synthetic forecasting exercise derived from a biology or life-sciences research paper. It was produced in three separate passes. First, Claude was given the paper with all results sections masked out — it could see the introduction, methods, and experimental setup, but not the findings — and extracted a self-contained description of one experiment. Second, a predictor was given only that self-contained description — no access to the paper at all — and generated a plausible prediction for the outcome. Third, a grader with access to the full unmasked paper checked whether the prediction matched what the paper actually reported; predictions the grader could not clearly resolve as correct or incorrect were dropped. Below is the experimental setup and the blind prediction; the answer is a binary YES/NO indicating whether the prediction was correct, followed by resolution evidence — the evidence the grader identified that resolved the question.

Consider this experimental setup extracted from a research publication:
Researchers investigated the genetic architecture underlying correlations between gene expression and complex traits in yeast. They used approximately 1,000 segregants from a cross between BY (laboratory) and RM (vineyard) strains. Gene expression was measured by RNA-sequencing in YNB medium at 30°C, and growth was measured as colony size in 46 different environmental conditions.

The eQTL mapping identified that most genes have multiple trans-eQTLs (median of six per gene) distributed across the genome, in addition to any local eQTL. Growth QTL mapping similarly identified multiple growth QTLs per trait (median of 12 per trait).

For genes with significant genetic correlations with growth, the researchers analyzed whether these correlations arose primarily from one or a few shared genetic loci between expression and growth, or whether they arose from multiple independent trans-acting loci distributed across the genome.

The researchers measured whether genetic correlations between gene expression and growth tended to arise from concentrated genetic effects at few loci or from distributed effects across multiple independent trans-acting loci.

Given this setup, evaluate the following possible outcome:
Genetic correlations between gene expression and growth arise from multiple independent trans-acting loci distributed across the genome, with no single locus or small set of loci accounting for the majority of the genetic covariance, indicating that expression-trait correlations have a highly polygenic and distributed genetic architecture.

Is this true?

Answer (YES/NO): YES